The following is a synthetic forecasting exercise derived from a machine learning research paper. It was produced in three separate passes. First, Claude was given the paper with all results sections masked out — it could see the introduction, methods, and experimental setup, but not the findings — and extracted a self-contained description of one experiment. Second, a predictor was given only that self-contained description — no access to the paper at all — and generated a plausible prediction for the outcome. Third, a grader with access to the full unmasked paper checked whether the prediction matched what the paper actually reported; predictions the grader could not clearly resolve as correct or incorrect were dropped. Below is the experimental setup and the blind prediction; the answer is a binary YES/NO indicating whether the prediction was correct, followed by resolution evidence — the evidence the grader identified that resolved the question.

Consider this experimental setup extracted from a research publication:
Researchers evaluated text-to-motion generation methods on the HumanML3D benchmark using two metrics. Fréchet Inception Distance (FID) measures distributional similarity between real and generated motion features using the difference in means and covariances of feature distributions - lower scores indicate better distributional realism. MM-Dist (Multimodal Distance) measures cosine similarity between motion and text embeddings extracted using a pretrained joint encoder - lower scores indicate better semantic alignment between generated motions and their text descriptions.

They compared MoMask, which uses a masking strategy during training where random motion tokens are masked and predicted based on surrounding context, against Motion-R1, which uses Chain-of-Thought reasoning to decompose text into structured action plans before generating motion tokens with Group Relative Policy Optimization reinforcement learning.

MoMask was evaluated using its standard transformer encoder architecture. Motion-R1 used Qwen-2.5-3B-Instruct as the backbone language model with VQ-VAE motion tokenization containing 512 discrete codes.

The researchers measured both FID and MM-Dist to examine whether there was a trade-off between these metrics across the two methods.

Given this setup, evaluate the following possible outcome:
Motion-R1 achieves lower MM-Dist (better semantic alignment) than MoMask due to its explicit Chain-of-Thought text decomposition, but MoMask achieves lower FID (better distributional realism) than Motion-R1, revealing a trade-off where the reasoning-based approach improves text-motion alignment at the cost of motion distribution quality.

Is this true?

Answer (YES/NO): YES